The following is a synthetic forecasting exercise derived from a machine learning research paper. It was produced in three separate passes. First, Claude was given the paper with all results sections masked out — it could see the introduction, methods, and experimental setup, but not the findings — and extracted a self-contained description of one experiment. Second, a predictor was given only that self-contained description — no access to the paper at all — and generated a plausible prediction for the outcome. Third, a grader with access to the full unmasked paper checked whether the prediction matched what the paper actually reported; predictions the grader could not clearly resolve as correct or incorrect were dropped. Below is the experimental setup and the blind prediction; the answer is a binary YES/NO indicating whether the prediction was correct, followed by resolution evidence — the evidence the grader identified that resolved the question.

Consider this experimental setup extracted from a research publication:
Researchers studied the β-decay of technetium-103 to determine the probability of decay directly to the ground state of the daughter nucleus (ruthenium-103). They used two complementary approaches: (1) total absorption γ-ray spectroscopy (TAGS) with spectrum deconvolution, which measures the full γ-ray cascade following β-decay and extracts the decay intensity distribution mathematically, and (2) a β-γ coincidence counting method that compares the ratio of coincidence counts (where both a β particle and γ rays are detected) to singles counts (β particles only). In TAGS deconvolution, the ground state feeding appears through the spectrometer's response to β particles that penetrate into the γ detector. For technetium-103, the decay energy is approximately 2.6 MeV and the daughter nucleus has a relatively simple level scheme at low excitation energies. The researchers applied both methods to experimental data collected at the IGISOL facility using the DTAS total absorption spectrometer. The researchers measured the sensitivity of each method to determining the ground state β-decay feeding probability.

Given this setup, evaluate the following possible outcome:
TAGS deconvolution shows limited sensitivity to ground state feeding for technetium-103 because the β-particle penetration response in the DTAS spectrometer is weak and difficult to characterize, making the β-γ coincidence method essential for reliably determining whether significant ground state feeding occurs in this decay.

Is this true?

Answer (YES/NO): NO